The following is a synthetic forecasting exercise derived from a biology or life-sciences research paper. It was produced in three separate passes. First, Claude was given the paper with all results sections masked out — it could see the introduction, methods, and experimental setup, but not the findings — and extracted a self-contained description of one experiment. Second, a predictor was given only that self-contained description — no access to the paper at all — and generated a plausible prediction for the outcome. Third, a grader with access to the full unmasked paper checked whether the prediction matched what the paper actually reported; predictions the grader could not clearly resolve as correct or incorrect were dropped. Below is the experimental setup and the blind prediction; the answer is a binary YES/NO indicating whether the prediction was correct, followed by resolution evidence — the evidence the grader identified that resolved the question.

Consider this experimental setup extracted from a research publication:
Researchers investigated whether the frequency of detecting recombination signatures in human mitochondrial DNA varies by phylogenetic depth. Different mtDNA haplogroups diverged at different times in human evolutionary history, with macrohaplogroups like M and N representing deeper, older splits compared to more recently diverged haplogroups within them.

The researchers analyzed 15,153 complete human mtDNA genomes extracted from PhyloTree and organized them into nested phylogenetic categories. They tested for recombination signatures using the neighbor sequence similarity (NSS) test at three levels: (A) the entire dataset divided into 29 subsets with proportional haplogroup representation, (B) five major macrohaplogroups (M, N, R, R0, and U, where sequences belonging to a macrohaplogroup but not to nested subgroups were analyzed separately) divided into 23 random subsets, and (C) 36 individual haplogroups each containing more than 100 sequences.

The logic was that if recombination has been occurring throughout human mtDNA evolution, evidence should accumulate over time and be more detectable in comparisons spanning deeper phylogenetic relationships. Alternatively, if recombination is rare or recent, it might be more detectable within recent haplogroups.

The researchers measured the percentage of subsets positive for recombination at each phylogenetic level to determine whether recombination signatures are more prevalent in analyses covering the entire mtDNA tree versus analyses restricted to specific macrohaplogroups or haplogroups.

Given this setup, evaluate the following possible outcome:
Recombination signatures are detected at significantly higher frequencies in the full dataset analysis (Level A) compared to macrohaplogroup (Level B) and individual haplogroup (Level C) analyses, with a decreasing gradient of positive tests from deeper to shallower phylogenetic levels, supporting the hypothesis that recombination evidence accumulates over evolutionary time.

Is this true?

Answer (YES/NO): YES